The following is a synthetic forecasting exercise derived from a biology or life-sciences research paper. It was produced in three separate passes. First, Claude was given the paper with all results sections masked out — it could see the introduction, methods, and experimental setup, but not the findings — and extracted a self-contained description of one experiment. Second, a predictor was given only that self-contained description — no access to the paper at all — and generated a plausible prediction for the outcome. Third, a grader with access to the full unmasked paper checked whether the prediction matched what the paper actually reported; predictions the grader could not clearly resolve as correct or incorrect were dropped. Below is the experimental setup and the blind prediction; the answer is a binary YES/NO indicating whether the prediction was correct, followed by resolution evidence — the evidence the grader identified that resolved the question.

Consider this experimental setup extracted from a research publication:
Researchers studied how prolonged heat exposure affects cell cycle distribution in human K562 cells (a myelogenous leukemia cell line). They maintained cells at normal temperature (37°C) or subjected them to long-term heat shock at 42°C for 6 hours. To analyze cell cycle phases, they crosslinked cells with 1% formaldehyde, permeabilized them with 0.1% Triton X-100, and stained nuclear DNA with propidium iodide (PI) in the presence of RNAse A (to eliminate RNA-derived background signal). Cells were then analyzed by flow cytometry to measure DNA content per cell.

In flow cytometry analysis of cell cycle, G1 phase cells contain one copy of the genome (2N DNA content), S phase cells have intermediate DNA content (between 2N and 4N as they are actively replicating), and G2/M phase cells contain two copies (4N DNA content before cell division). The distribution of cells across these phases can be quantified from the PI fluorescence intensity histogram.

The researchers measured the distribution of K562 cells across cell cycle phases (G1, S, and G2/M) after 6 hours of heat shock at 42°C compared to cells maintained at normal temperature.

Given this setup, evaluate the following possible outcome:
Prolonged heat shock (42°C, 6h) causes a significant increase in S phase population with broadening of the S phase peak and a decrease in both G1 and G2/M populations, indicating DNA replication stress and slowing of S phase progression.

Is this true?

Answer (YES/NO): NO